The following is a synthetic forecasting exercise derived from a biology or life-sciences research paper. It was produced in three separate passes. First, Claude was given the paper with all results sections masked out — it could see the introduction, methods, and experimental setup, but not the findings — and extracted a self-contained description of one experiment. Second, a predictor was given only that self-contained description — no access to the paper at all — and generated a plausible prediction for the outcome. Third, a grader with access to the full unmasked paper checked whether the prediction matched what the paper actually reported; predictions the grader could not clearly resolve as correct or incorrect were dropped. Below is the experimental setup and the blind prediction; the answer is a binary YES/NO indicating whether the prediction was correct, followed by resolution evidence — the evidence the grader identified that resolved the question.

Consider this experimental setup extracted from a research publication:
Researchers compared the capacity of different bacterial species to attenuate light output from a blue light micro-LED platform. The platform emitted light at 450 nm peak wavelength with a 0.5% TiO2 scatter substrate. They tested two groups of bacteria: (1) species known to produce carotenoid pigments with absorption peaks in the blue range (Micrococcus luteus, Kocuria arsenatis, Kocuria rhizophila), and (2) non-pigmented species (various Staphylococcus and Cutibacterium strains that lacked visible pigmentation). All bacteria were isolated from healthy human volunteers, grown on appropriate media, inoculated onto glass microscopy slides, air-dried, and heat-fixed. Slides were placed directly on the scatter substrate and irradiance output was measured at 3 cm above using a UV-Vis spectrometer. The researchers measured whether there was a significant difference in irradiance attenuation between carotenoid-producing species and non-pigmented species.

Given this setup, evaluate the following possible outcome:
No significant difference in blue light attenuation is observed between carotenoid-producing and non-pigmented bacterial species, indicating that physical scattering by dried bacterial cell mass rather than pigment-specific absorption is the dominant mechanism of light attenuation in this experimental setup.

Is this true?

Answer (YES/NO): NO